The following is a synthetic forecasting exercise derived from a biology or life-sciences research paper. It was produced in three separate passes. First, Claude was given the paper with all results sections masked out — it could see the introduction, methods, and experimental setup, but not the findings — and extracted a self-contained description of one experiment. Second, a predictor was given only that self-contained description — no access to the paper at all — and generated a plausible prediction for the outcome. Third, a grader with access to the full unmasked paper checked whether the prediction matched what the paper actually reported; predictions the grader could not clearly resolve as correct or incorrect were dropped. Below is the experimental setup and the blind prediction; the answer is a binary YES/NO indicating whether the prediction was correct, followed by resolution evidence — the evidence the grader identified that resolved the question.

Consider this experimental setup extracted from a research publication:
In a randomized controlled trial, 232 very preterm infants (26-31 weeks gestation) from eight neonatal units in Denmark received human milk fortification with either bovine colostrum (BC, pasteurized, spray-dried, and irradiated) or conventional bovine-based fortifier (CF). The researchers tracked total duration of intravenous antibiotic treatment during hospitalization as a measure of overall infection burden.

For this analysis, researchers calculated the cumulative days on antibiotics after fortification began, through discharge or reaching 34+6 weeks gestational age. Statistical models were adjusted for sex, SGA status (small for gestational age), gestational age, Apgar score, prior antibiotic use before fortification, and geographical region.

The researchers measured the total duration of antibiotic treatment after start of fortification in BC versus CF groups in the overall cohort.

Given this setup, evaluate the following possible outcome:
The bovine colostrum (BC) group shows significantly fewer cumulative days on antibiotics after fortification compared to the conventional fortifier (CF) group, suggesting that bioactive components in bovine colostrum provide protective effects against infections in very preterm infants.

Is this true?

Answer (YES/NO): NO